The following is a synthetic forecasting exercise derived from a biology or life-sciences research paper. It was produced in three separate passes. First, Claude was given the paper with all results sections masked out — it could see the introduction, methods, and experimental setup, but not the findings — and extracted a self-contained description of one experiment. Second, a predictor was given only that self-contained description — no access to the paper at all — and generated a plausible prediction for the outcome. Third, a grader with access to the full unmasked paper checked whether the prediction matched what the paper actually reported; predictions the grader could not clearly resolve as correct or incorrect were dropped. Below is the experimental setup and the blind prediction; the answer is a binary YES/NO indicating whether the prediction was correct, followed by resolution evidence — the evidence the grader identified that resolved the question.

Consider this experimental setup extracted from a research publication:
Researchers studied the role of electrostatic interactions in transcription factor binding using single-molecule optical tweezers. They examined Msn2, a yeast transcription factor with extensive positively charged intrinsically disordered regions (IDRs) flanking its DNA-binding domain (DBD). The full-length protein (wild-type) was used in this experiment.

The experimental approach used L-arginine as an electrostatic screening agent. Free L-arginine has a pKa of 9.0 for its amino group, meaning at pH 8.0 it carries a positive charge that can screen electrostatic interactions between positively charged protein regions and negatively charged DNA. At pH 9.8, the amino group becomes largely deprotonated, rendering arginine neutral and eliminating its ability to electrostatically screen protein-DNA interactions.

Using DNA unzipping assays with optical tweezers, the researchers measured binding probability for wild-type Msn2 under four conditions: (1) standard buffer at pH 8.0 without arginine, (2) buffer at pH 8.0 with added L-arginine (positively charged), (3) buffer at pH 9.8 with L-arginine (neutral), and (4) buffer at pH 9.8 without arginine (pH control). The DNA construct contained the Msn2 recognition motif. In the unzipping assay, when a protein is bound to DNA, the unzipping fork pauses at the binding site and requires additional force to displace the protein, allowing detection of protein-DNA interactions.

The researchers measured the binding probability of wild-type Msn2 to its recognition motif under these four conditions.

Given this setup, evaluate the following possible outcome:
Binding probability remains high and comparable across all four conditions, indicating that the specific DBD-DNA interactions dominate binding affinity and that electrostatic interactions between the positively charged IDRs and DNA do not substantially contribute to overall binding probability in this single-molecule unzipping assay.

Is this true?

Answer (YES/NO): NO